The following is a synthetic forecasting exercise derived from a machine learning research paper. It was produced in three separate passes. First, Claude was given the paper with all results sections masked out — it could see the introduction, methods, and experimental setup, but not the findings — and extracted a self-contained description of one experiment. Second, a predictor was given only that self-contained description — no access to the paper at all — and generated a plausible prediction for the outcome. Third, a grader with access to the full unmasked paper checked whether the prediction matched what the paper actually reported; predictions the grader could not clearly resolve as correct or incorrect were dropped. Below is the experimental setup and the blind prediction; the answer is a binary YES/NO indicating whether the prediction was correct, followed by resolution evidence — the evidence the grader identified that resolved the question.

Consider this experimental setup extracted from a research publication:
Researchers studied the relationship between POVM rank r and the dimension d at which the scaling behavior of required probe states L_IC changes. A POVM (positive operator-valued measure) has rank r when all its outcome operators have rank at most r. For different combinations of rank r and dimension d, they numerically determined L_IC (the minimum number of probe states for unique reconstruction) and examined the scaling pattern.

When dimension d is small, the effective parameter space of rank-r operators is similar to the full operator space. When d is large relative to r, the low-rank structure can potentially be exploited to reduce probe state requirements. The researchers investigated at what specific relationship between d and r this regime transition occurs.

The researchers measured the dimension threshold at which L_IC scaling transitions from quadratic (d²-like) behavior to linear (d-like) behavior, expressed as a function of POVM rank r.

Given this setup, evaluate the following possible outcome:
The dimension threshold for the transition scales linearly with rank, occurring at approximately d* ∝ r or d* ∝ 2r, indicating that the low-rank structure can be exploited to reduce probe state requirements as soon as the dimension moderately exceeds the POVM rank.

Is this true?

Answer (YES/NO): YES